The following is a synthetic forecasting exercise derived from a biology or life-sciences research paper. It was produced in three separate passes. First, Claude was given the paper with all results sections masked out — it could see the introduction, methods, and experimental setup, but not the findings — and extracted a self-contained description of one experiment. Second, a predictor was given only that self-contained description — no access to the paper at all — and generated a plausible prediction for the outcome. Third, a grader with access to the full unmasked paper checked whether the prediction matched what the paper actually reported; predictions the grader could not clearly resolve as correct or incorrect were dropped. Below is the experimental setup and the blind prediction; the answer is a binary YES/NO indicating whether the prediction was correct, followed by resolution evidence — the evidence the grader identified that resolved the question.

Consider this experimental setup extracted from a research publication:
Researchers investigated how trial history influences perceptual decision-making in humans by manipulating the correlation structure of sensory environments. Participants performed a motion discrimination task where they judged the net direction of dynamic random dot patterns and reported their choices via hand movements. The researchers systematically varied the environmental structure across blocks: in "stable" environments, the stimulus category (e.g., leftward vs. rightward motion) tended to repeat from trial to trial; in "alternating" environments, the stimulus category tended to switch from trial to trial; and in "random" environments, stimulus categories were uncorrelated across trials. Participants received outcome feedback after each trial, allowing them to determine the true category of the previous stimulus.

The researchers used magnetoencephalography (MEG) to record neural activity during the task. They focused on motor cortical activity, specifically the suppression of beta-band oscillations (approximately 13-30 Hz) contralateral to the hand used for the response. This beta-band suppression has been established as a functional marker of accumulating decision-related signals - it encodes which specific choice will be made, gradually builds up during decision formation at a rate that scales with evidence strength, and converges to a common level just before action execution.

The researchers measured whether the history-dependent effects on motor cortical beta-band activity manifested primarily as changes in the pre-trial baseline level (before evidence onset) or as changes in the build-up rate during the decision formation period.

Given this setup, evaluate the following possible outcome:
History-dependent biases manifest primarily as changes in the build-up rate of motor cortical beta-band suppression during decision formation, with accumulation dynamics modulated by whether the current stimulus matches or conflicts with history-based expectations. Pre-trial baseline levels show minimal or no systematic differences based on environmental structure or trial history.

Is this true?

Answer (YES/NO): YES